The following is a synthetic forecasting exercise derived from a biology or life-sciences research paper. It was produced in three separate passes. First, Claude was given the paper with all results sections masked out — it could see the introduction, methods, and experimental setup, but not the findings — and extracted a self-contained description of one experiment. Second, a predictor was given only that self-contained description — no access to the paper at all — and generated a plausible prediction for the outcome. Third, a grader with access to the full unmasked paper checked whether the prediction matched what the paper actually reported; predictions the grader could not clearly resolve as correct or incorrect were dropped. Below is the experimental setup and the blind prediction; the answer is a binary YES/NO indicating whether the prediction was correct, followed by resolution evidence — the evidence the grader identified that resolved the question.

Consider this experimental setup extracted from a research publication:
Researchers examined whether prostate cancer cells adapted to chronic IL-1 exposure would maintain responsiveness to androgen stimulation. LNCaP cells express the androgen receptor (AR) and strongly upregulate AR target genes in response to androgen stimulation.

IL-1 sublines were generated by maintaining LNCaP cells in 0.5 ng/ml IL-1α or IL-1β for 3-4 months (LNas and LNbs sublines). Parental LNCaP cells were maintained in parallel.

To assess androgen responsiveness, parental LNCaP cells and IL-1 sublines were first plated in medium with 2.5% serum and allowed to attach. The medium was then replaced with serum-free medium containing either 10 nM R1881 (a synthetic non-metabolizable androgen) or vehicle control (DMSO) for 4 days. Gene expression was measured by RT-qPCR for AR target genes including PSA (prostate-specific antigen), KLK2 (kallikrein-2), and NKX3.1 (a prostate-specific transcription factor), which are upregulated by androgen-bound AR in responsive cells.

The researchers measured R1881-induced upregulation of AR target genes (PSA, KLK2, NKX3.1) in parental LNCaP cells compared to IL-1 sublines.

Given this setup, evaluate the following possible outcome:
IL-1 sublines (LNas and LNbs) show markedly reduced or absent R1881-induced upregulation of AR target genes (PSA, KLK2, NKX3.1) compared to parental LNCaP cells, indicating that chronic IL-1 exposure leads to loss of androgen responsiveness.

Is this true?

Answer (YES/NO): NO